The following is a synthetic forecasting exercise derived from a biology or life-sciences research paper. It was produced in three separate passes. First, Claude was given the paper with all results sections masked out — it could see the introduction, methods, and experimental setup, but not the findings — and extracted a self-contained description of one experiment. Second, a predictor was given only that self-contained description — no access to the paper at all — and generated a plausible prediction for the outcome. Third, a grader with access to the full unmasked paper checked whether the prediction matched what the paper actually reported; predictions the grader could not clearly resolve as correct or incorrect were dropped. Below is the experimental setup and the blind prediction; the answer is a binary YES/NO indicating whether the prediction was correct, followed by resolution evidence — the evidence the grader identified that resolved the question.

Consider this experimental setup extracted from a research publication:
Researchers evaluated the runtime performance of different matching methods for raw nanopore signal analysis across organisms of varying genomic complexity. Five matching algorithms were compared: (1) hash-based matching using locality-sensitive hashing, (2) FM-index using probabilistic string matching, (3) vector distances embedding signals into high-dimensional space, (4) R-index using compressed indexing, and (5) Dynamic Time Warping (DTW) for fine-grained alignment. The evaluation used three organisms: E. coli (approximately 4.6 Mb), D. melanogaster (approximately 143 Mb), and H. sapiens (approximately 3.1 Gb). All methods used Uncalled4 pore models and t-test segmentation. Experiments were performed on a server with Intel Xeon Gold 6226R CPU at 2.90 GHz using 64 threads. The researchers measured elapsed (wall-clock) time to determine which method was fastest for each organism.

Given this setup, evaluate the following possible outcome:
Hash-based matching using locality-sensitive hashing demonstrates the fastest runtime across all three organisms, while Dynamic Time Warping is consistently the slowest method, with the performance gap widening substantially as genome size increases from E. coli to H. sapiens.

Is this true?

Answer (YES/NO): NO